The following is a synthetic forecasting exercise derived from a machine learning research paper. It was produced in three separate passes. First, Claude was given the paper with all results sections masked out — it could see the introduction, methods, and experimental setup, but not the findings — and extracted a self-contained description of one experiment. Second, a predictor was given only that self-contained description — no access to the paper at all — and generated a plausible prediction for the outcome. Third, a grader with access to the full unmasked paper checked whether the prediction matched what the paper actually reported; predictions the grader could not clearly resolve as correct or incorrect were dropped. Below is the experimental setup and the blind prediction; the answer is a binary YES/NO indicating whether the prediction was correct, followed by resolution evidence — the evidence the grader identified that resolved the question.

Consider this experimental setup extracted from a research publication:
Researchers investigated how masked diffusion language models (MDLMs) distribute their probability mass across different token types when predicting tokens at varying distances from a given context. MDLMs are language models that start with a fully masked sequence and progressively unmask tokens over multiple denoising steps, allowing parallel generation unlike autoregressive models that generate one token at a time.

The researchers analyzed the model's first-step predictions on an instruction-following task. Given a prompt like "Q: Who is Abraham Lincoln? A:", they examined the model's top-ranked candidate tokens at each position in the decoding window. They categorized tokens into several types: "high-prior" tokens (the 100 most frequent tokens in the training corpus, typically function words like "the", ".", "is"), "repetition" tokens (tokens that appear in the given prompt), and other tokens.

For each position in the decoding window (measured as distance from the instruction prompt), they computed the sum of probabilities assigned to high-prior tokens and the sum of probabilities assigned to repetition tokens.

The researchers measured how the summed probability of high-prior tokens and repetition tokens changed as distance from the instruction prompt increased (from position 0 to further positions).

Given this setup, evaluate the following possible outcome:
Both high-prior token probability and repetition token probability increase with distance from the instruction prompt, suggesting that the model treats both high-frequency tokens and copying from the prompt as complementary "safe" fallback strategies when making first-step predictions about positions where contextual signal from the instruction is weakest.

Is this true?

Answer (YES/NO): NO